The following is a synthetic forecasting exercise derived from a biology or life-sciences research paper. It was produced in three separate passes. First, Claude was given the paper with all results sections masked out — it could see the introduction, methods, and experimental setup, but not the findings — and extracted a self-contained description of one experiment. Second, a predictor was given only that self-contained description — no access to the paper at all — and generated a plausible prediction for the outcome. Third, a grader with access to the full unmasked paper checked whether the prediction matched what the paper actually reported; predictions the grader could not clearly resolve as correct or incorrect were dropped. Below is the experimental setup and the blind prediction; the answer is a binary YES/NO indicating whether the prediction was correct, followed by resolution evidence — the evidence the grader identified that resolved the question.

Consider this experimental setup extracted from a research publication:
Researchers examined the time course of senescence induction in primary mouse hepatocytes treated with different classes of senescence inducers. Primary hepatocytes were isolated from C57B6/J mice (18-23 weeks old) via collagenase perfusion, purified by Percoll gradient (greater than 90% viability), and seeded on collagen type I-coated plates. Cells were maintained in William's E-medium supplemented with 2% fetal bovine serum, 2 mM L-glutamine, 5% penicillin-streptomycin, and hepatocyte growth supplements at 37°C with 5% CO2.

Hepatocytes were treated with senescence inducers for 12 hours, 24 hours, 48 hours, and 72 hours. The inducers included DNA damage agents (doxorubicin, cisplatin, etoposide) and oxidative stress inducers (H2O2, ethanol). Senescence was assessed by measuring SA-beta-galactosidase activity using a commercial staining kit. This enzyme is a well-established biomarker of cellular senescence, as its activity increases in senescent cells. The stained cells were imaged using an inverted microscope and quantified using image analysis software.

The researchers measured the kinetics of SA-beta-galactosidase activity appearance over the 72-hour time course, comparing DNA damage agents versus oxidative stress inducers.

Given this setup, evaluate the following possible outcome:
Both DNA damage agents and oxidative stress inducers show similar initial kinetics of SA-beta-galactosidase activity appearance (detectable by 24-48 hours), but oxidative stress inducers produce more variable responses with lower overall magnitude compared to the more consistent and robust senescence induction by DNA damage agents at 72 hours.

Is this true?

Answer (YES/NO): NO